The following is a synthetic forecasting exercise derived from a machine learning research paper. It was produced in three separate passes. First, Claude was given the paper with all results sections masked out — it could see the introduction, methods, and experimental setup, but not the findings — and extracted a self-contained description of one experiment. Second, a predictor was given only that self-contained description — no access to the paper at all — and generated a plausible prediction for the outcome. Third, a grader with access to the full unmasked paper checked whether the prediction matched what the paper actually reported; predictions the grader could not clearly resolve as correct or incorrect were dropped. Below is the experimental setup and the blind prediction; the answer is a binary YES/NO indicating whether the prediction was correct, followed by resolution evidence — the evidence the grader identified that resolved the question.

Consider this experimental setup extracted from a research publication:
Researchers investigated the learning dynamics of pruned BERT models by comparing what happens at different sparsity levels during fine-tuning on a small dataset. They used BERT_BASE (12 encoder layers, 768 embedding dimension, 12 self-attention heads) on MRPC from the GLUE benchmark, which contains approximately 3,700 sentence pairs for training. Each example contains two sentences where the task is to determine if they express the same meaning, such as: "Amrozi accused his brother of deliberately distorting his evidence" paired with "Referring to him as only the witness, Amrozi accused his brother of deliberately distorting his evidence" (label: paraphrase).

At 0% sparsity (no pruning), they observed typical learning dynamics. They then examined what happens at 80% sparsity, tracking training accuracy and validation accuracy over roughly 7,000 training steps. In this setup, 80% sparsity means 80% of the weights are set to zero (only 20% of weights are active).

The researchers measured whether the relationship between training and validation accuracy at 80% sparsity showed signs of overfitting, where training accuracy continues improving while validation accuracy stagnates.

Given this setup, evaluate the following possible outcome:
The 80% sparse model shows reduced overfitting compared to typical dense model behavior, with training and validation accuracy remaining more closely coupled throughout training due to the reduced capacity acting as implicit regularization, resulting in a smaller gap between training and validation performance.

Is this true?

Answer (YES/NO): NO